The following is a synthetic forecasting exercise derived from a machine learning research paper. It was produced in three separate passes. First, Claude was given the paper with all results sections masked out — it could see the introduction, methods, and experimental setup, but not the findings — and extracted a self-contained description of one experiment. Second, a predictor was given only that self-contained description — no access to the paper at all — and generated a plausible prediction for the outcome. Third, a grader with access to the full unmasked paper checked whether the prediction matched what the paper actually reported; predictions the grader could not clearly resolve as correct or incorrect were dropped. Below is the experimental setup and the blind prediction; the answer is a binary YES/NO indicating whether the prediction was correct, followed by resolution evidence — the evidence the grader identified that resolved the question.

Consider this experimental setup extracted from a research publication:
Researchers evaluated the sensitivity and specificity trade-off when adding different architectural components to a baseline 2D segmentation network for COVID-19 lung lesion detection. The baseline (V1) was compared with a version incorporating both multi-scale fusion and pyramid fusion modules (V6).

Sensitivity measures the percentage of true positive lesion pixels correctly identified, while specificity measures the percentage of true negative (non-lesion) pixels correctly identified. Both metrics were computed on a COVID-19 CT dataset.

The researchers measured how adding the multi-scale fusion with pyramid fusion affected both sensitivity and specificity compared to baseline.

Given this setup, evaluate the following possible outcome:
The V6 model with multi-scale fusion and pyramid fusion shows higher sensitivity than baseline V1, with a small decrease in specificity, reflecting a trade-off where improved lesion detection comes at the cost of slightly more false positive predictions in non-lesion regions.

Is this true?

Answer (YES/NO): NO